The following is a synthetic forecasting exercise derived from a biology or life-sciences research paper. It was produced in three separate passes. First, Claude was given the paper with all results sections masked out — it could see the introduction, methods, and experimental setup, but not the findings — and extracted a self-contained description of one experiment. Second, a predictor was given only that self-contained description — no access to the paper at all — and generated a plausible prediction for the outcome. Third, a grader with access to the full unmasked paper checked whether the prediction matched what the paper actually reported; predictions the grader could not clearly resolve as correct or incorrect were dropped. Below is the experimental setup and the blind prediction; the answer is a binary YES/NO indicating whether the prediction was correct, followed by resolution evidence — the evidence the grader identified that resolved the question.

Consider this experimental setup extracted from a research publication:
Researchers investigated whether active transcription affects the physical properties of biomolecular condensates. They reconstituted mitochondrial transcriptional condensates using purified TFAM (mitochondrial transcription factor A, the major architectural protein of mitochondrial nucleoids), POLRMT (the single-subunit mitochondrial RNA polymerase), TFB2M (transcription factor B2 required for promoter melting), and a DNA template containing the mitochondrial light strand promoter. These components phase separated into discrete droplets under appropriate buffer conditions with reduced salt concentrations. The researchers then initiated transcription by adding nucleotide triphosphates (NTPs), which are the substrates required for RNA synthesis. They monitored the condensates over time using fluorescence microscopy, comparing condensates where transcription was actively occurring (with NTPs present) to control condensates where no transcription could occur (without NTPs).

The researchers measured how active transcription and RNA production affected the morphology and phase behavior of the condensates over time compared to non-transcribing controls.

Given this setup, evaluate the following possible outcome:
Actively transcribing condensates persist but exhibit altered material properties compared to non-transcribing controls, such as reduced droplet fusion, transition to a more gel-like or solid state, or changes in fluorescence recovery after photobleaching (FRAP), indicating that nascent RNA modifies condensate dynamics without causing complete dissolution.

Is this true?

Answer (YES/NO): YES